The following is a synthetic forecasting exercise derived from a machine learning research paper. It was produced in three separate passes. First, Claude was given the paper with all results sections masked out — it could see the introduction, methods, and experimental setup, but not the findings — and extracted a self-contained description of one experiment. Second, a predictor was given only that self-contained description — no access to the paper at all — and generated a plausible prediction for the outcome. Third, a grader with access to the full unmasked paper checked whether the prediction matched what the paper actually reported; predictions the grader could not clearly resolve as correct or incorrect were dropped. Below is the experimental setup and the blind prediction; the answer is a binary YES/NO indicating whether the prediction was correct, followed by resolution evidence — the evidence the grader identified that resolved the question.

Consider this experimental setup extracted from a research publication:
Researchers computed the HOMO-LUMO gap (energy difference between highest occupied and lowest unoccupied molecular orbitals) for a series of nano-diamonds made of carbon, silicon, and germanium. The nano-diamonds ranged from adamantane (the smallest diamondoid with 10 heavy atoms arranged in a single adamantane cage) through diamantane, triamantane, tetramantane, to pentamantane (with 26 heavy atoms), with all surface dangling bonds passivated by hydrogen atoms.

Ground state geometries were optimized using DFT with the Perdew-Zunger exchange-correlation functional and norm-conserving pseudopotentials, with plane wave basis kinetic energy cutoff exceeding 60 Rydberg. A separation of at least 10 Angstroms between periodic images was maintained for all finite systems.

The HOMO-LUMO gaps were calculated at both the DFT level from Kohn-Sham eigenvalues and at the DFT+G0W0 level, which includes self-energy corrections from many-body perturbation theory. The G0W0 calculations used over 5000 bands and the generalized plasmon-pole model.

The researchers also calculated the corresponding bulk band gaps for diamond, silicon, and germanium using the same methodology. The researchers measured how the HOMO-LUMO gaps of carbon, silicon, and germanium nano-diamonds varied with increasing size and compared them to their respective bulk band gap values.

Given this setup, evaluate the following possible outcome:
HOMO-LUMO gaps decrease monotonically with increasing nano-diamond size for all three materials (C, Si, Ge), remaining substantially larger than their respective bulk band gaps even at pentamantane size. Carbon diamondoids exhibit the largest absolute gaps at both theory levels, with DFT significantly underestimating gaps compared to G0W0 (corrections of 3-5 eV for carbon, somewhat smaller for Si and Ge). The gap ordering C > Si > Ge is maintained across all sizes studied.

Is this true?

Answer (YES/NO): NO